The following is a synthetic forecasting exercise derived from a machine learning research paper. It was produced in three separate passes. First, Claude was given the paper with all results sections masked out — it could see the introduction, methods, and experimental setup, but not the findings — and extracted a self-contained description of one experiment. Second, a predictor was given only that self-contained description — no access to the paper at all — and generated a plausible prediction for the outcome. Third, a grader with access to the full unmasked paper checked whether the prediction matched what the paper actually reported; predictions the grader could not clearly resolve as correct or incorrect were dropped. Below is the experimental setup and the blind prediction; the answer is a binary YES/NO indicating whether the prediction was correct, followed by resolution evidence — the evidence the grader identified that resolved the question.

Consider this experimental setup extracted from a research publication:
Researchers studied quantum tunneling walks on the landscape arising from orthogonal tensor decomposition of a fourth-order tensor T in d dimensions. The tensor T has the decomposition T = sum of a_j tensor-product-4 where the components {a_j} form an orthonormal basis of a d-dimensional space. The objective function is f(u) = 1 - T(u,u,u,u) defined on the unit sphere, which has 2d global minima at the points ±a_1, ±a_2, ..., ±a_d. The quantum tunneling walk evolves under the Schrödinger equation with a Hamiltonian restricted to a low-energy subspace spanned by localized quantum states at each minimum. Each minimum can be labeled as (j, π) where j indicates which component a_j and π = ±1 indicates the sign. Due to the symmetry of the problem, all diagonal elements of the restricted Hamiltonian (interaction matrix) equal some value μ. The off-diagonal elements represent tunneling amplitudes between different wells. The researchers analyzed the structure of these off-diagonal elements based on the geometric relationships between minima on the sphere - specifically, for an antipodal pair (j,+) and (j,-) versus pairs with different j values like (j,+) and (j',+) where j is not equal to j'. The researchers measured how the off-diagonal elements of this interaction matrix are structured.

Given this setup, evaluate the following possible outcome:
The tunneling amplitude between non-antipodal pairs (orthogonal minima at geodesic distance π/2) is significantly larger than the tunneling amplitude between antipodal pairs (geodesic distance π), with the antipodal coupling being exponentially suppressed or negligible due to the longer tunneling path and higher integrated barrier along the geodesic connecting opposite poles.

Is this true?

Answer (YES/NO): YES